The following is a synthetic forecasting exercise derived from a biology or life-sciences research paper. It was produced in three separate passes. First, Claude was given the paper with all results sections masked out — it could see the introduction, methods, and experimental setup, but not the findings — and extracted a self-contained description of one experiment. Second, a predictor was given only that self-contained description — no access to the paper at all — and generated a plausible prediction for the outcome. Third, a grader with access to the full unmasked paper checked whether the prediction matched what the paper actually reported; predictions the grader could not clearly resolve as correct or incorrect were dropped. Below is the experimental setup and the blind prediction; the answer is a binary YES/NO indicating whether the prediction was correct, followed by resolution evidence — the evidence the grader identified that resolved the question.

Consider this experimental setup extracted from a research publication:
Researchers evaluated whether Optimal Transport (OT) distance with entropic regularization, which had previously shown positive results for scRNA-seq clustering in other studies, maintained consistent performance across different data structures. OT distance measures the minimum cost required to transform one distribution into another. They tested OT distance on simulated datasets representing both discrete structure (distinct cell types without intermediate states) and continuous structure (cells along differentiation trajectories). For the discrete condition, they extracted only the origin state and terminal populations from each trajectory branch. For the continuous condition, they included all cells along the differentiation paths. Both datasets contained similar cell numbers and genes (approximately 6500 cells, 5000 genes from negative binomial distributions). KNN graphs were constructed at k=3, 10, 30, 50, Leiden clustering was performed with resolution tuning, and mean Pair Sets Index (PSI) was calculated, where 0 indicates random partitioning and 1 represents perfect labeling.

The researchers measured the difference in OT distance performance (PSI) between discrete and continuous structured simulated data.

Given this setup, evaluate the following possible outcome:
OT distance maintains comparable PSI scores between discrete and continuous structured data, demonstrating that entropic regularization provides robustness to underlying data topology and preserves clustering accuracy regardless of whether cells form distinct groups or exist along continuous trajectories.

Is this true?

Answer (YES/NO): NO